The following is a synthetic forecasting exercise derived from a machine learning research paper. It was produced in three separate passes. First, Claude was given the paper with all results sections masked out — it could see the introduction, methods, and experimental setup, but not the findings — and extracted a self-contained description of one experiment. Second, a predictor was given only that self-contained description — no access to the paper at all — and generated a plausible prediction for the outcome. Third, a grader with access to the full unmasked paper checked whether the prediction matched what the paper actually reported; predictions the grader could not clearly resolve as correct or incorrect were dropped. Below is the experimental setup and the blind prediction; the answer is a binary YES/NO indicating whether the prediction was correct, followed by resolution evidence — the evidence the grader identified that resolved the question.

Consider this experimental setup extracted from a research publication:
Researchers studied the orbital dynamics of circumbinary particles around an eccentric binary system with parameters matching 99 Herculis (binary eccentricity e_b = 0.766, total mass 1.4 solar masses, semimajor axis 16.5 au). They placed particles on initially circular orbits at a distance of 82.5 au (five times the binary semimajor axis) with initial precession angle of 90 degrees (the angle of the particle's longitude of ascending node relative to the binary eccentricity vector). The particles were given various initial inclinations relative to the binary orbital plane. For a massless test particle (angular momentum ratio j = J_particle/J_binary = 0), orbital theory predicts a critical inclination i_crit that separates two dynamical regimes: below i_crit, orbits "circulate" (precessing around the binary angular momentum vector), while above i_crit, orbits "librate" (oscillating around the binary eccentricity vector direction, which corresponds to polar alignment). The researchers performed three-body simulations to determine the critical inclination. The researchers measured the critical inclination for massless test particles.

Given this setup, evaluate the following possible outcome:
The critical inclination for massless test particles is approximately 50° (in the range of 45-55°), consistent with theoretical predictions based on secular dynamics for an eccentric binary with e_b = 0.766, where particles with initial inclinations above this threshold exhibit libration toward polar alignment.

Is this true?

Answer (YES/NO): NO